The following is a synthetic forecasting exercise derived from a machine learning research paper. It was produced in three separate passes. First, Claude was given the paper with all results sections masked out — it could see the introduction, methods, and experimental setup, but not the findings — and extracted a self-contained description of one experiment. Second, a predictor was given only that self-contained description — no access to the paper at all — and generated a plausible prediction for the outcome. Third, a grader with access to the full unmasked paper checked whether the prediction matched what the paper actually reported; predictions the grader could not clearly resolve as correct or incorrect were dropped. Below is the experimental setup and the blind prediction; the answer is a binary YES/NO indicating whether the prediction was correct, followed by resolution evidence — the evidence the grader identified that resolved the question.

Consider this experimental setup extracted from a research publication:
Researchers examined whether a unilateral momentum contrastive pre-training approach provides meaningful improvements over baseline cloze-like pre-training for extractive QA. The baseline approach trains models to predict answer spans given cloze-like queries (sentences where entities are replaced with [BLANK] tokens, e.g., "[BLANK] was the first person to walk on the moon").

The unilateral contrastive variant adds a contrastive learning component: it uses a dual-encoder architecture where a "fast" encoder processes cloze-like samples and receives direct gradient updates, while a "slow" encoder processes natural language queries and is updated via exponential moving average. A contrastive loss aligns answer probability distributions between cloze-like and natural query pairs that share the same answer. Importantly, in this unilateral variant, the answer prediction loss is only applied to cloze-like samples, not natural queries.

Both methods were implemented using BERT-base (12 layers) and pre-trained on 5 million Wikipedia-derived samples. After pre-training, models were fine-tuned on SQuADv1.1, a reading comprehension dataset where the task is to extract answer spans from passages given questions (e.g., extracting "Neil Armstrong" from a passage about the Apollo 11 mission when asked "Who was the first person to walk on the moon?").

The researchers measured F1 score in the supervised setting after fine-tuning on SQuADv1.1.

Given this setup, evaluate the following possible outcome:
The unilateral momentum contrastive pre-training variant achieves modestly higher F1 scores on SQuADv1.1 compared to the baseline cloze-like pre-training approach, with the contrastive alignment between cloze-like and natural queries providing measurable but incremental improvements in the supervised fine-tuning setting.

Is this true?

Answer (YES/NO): YES